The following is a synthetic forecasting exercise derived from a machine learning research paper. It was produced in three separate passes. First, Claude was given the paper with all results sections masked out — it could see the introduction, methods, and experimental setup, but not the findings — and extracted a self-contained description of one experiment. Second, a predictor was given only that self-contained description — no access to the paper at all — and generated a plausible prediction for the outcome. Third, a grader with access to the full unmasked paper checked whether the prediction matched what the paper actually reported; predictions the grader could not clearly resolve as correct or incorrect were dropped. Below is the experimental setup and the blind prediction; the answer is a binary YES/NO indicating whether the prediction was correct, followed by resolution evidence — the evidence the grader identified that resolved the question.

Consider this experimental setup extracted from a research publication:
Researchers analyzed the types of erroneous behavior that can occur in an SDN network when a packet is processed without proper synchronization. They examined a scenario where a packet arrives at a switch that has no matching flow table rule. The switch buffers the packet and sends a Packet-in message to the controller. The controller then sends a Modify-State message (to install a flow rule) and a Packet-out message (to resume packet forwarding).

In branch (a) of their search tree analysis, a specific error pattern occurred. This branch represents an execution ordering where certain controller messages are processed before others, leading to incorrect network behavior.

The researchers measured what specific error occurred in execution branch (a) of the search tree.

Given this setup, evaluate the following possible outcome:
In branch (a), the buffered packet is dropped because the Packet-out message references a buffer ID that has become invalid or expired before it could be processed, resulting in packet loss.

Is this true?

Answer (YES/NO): NO